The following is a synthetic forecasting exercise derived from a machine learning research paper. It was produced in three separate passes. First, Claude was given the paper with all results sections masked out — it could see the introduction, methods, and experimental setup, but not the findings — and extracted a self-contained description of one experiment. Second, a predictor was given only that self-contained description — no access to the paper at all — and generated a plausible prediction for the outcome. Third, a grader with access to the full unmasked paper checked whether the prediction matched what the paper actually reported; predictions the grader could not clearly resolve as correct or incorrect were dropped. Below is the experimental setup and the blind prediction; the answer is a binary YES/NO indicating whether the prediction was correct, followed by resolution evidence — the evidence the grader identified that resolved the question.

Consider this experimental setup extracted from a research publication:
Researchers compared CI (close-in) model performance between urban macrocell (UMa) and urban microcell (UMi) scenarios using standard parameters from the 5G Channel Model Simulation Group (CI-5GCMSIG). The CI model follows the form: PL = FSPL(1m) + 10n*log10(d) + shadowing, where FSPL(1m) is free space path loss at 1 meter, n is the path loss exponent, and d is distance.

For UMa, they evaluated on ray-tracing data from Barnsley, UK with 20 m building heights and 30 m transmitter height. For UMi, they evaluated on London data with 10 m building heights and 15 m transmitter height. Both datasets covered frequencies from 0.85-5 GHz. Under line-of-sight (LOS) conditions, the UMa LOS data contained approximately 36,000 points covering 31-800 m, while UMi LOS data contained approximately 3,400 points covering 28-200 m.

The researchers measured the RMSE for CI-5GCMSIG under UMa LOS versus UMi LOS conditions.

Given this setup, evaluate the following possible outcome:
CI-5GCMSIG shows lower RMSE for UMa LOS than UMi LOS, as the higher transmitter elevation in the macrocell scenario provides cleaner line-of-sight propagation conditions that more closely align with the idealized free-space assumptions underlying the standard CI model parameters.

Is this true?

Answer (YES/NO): YES